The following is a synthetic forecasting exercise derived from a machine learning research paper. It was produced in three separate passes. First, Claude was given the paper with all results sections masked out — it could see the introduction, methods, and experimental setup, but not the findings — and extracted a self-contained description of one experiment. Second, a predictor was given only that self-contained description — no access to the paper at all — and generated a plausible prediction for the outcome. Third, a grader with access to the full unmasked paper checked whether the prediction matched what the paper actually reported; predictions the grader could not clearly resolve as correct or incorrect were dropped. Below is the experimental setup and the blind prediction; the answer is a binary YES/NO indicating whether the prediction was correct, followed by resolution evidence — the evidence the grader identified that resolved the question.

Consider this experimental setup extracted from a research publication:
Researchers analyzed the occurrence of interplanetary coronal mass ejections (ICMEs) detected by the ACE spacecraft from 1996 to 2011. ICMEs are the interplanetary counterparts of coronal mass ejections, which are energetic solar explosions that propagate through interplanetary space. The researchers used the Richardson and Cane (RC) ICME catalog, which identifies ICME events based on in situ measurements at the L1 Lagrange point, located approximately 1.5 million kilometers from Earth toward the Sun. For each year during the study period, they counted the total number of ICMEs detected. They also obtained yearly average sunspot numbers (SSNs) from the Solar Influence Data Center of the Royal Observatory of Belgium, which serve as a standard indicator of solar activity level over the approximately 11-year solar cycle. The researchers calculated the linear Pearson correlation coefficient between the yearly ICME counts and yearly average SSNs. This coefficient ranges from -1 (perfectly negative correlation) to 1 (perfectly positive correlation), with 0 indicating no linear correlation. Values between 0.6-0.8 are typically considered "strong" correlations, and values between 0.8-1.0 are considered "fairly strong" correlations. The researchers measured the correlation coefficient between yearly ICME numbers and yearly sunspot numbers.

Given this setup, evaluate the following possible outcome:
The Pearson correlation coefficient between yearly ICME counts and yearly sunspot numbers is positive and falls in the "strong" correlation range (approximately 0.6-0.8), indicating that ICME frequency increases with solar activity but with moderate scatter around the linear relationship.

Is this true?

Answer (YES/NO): NO